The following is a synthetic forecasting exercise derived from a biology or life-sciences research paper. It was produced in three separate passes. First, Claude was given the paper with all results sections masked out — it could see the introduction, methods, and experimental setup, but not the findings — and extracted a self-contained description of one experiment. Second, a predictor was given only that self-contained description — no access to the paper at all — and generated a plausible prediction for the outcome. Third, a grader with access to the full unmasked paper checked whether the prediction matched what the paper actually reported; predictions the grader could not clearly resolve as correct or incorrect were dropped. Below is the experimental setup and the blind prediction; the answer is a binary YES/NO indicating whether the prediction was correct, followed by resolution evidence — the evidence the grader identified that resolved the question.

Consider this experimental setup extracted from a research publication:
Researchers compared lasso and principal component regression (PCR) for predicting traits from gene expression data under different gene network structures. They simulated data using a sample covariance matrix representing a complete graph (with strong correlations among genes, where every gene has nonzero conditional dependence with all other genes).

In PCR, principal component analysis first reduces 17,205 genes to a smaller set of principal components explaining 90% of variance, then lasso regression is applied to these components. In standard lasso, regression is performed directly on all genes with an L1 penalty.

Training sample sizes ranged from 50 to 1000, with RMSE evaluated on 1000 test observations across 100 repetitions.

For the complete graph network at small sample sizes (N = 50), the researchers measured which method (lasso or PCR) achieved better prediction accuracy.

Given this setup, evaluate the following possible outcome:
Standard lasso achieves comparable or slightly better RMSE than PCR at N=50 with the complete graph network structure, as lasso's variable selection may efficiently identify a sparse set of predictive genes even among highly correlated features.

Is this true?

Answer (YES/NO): YES